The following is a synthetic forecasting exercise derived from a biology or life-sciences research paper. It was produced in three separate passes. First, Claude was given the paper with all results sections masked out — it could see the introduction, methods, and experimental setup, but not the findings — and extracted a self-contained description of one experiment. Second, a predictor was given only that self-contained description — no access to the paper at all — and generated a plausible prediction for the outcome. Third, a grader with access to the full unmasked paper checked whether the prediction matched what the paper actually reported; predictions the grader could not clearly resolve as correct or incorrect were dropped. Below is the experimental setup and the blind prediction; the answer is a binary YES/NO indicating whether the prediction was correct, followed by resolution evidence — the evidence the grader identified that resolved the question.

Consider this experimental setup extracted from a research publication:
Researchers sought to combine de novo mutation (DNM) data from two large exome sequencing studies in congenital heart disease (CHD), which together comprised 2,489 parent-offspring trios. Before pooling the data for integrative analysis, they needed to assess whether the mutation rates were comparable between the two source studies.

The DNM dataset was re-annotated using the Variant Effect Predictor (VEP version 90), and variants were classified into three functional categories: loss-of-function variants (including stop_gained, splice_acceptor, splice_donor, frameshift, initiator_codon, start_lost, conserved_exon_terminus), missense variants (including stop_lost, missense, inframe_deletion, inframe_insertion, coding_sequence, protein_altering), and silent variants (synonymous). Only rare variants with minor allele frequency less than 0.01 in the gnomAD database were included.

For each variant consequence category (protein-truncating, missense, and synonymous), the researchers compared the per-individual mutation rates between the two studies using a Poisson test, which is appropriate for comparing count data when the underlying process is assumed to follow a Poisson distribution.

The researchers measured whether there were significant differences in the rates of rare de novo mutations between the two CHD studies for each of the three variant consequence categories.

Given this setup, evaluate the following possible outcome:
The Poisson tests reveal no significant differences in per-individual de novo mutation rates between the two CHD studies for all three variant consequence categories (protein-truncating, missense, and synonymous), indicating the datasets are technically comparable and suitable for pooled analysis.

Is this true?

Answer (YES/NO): YES